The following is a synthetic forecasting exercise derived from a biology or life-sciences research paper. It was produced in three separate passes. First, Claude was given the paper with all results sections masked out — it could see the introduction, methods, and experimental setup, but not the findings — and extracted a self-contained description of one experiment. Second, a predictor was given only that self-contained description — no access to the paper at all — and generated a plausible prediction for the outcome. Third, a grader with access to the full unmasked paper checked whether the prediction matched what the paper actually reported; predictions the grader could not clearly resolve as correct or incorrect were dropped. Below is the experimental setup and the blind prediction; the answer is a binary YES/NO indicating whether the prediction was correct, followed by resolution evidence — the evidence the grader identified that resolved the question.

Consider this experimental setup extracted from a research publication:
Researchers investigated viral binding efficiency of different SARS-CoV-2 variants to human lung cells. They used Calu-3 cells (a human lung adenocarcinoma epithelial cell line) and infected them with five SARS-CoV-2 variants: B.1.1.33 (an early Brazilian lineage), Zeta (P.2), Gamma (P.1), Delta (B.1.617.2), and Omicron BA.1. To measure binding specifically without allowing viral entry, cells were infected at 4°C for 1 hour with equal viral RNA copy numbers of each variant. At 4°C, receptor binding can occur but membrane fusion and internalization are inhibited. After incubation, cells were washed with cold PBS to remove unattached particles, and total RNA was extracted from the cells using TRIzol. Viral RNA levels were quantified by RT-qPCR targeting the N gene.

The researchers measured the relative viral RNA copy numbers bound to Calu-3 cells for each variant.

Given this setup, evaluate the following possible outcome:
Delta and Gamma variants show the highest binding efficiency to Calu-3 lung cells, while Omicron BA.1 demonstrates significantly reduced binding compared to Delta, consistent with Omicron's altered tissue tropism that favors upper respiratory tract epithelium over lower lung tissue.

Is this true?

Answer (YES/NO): NO